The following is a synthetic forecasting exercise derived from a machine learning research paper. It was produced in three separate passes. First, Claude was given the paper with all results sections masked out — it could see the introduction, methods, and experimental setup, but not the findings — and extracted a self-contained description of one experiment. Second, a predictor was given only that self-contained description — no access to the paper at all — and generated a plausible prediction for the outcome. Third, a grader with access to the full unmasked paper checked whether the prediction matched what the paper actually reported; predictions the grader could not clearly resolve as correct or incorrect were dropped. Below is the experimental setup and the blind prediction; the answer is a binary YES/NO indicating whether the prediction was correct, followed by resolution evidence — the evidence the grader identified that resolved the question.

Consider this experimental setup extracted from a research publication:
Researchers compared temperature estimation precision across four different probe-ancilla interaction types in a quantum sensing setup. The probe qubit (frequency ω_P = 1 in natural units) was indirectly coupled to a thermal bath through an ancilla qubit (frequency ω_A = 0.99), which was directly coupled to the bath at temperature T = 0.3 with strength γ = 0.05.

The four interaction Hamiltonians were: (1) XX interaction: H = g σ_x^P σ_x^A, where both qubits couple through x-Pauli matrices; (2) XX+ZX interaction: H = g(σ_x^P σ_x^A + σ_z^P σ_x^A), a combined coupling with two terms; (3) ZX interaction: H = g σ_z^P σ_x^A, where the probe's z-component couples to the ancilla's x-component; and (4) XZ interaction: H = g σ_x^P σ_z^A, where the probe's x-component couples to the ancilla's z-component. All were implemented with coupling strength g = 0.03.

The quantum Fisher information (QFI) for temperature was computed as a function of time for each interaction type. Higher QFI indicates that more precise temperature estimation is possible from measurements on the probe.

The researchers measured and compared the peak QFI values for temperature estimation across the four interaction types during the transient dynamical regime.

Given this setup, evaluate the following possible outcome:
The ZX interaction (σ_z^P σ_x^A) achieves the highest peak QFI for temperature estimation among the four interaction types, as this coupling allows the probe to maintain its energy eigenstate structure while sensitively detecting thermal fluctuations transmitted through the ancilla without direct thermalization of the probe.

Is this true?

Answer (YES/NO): NO